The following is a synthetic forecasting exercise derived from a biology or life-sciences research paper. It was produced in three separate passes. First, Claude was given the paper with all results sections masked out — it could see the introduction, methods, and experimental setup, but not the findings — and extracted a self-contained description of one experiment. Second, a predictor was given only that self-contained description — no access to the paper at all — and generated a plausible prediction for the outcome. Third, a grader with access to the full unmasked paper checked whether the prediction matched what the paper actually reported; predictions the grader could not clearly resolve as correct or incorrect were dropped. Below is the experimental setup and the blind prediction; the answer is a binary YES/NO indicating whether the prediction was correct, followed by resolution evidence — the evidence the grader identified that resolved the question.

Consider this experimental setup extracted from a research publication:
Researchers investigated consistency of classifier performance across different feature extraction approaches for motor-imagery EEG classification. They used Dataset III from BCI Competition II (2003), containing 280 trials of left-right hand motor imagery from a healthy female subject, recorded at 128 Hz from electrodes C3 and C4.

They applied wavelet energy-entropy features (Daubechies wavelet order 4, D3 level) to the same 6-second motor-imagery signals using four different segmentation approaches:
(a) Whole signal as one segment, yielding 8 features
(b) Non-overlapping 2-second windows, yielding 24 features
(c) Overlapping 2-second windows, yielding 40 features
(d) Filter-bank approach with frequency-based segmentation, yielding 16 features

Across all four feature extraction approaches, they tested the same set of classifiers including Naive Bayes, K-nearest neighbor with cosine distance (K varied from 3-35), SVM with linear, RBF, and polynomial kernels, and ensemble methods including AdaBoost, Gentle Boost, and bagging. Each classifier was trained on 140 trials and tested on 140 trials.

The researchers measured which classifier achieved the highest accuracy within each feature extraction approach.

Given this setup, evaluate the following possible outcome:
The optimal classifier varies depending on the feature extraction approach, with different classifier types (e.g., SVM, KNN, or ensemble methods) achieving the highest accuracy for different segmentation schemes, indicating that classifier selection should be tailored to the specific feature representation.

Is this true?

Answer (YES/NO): NO